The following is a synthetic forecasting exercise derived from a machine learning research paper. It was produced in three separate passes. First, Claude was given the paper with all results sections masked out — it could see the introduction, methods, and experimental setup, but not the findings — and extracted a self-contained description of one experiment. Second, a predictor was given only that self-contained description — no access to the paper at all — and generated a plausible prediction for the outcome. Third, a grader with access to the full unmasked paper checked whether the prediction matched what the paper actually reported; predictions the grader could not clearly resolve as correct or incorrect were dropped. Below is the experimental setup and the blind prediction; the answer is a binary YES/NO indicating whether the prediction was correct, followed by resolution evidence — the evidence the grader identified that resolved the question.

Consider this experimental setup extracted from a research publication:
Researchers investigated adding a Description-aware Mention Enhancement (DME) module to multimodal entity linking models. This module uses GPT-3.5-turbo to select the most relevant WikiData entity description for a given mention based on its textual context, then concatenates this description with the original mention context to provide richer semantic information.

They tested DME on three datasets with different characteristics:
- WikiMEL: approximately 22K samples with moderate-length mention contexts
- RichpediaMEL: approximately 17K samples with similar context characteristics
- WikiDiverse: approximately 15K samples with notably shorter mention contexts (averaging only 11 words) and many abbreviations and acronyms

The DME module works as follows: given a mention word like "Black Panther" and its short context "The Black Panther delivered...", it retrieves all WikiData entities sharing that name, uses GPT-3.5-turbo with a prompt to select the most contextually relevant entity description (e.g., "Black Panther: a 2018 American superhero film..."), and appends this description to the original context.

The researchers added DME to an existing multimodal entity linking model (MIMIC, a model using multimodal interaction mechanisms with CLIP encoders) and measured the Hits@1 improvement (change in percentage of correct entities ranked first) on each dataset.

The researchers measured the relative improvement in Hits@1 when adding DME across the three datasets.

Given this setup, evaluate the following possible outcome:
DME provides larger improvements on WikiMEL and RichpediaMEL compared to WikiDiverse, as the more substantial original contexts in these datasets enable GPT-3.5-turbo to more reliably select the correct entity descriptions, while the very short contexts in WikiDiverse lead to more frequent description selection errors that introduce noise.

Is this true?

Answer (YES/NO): NO